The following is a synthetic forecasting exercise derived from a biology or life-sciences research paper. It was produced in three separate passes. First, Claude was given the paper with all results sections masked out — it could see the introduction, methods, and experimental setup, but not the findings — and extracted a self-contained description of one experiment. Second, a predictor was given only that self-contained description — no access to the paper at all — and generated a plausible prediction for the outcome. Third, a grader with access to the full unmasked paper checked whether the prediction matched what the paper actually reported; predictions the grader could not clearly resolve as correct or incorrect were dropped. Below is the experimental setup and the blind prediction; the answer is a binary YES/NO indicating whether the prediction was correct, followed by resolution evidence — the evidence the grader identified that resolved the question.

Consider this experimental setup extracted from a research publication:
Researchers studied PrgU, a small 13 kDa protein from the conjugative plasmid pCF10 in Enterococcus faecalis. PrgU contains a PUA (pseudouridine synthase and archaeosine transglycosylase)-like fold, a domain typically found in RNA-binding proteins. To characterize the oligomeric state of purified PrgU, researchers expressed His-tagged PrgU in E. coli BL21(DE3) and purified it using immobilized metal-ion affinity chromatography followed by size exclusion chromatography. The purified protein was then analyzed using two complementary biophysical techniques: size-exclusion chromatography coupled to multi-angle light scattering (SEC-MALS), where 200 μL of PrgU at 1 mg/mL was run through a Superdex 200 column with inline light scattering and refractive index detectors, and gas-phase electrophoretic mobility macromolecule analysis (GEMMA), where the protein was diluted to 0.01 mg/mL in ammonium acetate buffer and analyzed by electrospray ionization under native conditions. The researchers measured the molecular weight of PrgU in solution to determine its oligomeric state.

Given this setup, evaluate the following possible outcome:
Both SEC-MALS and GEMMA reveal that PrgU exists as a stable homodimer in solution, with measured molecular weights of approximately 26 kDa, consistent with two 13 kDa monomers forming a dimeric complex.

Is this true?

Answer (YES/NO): NO